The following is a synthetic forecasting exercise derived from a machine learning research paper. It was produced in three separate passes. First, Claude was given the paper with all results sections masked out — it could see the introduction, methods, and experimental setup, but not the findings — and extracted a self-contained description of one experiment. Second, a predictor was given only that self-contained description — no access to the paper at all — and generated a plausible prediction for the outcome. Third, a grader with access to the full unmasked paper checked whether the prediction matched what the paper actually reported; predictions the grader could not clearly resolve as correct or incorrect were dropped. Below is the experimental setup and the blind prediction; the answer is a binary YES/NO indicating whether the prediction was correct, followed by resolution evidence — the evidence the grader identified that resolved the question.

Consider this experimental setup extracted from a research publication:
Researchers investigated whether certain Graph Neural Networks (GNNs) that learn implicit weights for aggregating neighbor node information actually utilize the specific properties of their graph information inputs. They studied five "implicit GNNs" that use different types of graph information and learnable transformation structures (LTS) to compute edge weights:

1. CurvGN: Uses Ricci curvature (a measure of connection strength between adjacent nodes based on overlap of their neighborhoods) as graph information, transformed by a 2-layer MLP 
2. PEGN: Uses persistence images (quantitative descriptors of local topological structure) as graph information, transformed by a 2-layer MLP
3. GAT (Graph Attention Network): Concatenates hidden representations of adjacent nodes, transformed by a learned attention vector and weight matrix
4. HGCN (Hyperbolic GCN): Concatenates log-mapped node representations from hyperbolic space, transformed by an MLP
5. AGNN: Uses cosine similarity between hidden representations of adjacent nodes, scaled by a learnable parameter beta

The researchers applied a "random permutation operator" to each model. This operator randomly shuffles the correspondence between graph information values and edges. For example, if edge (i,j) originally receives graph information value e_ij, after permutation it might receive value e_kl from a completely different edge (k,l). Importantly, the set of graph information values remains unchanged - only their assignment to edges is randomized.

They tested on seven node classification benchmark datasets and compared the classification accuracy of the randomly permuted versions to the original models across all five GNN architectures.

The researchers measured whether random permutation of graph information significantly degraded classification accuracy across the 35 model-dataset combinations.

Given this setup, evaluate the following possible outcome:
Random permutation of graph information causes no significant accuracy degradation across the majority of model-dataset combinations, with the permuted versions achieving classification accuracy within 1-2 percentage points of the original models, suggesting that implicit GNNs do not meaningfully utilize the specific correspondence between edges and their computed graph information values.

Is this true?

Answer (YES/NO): YES